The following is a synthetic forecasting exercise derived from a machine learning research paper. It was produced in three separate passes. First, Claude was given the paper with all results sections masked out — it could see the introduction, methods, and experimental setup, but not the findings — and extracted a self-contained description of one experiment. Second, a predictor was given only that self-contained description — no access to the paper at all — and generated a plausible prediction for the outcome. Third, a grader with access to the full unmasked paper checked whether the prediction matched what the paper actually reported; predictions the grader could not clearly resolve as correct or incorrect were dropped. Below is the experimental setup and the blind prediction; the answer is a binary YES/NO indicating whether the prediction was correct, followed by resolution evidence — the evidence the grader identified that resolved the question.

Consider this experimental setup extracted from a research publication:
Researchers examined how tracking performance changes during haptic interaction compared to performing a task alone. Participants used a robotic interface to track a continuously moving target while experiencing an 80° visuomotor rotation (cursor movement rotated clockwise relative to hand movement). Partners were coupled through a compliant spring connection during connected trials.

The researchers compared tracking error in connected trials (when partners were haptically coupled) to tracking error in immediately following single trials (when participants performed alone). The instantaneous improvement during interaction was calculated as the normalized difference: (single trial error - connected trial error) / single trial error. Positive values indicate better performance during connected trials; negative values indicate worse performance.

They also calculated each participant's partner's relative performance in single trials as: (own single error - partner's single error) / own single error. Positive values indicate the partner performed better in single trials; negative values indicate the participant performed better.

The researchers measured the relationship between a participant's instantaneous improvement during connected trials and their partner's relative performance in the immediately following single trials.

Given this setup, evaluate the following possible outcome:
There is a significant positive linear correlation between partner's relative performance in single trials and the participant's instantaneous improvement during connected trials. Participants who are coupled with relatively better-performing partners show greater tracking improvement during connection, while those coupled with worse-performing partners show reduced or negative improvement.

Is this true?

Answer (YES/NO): NO